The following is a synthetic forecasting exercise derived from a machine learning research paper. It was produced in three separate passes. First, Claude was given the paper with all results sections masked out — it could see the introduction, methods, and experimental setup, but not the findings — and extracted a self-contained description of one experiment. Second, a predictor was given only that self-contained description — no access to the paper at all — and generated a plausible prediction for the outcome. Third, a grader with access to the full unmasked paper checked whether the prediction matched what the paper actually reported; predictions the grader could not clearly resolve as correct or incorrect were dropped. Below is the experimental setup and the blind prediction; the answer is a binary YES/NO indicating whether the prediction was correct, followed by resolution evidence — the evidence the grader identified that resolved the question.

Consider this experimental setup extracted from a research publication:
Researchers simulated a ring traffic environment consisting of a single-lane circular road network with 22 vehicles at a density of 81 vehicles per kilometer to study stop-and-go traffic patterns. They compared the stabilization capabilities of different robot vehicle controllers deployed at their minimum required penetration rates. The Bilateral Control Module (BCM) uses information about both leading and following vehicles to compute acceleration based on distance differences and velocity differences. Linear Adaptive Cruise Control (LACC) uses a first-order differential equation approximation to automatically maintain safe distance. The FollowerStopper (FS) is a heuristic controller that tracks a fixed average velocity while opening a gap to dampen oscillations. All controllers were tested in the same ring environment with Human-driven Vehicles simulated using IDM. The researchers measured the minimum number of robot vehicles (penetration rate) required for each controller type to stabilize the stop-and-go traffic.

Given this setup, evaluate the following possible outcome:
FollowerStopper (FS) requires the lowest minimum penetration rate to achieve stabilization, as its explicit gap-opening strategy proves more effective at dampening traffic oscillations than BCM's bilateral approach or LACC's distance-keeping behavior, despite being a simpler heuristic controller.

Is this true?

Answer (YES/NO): YES